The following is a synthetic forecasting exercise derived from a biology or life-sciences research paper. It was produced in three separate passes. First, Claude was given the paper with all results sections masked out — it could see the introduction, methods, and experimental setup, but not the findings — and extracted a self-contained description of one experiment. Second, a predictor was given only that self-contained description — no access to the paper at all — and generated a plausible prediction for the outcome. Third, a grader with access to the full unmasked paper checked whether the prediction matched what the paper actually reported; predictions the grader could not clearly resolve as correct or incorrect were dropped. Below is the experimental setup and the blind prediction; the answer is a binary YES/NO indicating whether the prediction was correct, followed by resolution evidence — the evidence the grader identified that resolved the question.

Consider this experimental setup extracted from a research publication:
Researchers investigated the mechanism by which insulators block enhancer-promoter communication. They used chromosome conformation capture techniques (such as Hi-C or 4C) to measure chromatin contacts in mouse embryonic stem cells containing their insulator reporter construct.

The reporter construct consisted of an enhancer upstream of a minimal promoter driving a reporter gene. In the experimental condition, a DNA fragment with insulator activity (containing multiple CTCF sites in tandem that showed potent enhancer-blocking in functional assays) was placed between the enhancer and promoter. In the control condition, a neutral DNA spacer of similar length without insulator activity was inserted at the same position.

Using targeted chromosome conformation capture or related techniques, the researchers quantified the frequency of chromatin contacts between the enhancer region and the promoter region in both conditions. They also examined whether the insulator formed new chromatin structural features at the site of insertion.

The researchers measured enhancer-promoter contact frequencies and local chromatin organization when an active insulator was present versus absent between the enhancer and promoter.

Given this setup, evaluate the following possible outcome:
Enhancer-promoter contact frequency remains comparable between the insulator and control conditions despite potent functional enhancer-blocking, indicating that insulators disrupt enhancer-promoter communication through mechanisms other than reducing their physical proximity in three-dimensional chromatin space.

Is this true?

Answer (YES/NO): NO